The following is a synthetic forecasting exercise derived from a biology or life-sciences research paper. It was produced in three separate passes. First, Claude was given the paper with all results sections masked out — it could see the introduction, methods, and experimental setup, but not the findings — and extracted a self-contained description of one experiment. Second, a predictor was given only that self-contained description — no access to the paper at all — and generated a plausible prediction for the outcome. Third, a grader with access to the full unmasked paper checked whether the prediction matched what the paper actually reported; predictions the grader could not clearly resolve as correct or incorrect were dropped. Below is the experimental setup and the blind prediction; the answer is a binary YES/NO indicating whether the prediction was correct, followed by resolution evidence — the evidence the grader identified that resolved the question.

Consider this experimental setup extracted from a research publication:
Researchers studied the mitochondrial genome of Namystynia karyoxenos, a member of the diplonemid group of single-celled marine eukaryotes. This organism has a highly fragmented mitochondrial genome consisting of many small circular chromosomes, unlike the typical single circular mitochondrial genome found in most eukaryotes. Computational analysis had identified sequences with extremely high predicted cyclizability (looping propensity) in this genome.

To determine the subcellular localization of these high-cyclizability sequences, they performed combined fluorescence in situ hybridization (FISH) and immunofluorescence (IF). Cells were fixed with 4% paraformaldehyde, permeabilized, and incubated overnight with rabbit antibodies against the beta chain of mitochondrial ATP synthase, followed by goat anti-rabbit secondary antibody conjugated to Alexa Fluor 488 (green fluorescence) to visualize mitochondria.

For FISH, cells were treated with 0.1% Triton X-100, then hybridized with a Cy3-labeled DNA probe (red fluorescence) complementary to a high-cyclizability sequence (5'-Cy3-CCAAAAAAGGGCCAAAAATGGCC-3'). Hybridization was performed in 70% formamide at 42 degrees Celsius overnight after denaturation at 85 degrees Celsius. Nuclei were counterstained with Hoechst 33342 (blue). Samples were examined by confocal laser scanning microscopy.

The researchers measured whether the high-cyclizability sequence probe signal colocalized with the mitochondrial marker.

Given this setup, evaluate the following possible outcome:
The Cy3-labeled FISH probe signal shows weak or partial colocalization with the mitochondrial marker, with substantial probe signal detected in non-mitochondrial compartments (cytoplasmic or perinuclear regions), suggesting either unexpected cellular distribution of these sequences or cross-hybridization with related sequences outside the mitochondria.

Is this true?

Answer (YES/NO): NO